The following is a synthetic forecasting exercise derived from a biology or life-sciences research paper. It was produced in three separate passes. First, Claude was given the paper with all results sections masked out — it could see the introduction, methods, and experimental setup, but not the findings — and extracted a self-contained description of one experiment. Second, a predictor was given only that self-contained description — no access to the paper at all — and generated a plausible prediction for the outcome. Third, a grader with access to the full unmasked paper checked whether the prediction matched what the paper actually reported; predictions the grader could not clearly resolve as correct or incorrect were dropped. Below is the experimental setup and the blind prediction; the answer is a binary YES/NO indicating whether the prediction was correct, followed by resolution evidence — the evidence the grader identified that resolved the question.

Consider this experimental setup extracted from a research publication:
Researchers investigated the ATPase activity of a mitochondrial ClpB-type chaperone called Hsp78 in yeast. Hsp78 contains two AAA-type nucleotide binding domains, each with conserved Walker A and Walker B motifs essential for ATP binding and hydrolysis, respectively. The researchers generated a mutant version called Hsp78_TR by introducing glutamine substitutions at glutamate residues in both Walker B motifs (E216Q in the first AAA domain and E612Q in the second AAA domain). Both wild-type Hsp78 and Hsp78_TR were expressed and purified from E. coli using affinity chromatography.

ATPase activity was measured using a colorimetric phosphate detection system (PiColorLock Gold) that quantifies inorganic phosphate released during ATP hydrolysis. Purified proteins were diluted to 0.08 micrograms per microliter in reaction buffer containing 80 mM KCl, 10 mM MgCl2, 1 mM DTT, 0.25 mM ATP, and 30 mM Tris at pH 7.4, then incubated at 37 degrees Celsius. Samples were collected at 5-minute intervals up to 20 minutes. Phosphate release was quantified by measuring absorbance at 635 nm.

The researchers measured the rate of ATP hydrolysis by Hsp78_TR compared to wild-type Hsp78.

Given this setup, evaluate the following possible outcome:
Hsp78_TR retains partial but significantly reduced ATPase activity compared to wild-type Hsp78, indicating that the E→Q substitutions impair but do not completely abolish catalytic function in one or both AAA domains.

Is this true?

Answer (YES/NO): YES